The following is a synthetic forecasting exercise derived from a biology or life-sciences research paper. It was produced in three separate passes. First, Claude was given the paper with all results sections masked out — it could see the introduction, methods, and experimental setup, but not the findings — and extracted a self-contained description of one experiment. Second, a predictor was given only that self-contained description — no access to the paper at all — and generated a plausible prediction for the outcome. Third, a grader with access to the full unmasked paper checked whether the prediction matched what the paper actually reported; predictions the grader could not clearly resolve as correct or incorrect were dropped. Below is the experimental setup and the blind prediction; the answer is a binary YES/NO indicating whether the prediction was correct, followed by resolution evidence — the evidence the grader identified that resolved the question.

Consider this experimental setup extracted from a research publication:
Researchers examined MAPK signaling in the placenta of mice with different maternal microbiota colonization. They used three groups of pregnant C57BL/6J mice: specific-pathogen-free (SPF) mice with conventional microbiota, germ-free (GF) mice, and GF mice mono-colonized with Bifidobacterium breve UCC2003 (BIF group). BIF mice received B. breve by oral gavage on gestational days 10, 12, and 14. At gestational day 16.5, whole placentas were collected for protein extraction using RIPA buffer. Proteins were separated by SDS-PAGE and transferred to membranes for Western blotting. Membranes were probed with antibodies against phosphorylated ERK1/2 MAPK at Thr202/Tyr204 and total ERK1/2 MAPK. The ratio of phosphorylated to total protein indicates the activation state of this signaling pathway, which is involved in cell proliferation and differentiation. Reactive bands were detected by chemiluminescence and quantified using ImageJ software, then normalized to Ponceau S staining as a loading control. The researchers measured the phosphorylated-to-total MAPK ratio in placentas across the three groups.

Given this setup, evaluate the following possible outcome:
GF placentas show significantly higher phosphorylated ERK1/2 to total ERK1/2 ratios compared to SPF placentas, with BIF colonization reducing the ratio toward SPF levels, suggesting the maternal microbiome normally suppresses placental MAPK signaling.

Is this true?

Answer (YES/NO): NO